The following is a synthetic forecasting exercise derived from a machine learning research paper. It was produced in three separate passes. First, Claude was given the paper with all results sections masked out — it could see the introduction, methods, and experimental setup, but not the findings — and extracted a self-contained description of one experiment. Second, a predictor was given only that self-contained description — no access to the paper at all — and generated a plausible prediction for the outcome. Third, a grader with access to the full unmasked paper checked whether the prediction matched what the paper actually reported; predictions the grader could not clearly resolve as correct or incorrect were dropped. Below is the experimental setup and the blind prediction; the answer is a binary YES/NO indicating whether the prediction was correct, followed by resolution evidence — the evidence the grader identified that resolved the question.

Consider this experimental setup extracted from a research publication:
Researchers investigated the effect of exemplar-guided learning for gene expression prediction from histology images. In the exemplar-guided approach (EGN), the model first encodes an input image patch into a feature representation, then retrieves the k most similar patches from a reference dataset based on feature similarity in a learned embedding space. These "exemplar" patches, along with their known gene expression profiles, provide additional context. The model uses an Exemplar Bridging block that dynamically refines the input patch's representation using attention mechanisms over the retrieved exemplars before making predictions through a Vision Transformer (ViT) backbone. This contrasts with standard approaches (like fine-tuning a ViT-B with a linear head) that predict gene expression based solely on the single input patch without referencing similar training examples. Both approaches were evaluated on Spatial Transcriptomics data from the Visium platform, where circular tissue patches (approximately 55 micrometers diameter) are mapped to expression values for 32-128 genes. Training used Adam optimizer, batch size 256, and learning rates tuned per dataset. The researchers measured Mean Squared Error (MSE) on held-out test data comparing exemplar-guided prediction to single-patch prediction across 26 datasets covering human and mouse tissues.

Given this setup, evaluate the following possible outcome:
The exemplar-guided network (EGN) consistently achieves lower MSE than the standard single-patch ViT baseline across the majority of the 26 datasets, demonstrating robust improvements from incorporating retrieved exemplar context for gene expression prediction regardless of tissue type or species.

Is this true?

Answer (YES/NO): NO